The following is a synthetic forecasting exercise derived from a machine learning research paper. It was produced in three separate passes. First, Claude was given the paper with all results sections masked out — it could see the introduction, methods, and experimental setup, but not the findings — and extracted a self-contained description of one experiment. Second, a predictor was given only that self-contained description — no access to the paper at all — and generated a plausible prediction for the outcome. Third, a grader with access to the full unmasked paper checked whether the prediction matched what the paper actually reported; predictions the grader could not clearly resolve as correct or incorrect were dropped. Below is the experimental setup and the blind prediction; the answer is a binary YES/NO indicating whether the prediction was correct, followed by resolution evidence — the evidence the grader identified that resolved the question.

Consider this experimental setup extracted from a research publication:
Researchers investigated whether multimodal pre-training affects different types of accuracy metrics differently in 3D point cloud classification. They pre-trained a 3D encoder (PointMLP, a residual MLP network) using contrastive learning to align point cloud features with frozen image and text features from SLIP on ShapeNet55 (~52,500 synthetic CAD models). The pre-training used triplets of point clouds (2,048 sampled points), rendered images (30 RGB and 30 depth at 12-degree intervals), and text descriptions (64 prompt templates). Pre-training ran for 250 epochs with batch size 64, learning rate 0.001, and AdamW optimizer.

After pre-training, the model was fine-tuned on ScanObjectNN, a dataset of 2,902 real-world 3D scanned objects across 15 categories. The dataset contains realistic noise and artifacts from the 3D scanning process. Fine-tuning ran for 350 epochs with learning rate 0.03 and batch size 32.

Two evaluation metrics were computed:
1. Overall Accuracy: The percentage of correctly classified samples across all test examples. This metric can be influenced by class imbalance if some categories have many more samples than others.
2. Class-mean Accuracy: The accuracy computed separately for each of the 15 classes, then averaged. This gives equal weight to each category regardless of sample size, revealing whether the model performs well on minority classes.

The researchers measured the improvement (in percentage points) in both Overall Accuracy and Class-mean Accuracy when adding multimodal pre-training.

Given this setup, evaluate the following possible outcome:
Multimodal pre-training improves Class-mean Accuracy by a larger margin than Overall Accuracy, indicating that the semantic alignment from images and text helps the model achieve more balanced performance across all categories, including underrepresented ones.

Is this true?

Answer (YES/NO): YES